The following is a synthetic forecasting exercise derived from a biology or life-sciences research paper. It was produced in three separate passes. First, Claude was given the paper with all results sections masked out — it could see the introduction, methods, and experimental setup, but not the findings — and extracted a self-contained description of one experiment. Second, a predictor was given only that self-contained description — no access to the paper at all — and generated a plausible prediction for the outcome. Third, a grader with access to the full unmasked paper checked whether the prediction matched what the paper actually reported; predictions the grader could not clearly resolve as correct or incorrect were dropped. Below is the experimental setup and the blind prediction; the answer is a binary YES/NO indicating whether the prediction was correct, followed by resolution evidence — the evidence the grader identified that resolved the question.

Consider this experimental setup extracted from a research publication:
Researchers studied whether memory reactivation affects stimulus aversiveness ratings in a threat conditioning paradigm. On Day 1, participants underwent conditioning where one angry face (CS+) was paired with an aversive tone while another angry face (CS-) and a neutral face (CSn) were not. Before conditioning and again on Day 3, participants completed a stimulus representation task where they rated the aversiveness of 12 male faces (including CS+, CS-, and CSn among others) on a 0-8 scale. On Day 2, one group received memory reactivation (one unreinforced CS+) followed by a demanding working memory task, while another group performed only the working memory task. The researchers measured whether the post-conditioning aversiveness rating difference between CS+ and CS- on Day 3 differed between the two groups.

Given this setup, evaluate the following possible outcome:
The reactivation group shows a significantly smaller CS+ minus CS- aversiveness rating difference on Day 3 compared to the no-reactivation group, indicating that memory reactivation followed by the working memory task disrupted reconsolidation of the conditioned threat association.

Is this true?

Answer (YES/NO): YES